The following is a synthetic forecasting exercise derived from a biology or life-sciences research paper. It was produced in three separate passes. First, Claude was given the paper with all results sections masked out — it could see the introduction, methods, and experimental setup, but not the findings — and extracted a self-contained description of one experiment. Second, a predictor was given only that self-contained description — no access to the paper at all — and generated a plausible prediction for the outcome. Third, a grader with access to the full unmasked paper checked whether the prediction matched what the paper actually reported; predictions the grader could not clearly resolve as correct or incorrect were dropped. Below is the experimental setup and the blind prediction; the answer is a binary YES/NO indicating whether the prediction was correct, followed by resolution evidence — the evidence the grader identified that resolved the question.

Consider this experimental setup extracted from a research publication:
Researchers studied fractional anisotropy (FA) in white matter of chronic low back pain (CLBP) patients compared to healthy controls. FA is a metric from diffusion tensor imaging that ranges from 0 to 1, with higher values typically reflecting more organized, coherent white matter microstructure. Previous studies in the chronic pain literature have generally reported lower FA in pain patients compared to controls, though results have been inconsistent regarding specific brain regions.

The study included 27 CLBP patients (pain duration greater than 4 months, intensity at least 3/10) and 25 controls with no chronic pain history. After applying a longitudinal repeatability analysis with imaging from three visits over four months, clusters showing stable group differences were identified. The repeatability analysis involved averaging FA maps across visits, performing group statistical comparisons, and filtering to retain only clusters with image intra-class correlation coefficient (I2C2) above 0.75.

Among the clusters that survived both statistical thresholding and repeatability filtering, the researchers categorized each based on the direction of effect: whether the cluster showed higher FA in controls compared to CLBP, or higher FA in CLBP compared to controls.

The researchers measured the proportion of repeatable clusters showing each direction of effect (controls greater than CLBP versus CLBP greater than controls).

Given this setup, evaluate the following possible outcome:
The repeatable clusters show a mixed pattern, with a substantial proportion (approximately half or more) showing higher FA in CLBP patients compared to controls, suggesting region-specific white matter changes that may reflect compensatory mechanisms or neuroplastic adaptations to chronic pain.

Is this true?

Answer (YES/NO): NO